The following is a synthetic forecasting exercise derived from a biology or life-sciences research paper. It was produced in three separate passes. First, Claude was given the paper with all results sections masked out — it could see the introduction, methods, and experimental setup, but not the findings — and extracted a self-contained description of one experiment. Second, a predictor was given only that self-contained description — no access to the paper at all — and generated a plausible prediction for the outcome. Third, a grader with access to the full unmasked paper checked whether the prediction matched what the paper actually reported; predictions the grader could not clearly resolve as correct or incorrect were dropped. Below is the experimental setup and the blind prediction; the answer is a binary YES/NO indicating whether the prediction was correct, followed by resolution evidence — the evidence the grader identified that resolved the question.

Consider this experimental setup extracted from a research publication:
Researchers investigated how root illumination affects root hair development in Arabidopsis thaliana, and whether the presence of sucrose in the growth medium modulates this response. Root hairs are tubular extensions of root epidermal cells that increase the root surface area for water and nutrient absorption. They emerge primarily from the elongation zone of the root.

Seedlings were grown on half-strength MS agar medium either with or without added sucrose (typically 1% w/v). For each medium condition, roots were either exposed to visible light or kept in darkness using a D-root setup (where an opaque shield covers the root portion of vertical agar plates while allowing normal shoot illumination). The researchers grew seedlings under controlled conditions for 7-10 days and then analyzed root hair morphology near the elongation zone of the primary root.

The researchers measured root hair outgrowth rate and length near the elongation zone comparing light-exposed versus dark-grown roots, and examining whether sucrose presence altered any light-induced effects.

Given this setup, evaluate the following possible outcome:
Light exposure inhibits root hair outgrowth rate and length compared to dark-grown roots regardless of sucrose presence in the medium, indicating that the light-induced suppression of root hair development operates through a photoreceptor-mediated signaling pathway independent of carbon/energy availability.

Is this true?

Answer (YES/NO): NO